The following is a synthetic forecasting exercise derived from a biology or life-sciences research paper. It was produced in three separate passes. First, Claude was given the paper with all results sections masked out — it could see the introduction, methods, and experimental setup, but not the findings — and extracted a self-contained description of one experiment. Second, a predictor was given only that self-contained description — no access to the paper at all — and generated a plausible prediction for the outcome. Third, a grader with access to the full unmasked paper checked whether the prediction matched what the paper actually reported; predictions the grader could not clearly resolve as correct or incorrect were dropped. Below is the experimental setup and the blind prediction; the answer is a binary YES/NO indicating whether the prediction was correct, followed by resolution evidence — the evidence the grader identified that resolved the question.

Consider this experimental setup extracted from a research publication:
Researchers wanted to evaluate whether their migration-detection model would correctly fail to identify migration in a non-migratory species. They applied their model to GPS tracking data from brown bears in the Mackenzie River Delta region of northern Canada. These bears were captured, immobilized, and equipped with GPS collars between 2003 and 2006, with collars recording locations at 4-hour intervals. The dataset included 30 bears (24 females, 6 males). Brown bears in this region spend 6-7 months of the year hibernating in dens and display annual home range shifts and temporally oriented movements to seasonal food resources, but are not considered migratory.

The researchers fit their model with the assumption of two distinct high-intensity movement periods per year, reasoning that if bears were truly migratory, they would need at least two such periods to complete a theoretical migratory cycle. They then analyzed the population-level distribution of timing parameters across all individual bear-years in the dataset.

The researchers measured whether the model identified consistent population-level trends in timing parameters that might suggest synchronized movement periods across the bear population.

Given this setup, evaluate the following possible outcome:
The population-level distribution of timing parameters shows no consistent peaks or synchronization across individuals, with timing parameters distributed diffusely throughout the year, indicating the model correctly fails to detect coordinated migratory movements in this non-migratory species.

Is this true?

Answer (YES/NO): YES